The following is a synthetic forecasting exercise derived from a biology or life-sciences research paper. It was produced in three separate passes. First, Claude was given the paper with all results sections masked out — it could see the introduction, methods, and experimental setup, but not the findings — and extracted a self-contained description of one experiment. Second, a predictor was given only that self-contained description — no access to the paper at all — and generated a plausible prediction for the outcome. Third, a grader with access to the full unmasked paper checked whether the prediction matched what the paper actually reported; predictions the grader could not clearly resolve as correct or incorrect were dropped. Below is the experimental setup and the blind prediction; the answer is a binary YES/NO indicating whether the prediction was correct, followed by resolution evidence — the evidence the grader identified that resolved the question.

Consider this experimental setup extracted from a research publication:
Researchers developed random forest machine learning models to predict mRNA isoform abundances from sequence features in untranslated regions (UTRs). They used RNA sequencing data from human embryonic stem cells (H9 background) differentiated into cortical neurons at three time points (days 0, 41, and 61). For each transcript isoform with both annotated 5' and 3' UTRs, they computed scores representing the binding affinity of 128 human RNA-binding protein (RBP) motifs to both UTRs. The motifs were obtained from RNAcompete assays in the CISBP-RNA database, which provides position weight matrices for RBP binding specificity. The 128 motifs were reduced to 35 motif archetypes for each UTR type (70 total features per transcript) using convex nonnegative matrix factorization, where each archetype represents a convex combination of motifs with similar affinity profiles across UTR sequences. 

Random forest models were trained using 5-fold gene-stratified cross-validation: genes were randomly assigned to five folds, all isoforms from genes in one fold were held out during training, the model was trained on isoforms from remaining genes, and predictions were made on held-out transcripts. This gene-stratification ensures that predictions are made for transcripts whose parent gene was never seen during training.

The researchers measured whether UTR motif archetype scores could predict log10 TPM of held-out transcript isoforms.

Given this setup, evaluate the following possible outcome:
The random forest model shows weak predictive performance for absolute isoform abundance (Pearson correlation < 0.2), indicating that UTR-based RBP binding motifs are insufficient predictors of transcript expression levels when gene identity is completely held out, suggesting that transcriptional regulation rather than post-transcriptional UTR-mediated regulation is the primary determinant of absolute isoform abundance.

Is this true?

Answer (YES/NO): NO